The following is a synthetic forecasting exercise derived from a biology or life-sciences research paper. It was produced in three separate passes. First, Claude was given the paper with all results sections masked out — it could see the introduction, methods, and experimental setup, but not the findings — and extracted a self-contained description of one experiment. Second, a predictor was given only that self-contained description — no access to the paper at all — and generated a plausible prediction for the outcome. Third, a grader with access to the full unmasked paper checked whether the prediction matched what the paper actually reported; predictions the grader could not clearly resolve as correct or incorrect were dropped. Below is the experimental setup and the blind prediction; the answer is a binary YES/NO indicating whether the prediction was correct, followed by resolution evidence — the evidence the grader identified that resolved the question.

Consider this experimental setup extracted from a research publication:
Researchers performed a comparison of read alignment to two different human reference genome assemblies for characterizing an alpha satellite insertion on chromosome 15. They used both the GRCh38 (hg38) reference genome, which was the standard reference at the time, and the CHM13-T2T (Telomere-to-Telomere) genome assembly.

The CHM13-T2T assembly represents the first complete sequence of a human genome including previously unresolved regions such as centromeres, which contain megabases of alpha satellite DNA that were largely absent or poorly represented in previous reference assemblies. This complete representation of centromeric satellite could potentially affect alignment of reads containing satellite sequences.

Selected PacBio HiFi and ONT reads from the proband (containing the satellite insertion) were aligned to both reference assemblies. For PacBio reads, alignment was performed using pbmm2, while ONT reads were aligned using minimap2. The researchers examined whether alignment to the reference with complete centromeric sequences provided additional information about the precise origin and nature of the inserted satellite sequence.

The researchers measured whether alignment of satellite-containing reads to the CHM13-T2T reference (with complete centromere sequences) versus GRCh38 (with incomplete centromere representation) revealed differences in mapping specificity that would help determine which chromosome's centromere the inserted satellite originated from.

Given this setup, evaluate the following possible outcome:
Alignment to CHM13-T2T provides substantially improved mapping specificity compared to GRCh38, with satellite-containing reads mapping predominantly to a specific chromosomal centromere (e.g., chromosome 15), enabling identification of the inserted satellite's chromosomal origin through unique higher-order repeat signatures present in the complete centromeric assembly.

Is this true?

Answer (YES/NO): YES